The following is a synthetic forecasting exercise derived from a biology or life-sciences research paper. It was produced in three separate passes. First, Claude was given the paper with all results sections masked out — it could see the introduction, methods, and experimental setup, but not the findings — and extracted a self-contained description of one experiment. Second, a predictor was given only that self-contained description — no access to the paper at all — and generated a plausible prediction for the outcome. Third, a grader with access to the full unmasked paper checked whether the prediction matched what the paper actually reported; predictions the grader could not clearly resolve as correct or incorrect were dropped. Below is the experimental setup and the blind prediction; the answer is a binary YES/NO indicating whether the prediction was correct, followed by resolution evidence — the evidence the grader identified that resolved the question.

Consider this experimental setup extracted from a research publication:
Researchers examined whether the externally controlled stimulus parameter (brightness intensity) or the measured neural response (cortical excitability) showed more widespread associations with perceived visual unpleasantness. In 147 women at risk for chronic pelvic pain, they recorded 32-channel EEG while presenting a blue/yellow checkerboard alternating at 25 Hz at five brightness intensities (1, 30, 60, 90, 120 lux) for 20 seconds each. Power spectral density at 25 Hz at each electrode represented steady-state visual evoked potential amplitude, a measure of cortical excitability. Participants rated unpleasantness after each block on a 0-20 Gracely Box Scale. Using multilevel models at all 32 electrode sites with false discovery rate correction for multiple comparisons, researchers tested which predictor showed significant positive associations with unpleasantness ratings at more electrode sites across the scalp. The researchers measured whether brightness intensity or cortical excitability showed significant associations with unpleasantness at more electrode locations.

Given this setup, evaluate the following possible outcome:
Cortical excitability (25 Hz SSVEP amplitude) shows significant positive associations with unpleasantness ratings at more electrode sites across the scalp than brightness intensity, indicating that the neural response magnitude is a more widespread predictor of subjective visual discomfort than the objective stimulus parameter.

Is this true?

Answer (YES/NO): NO